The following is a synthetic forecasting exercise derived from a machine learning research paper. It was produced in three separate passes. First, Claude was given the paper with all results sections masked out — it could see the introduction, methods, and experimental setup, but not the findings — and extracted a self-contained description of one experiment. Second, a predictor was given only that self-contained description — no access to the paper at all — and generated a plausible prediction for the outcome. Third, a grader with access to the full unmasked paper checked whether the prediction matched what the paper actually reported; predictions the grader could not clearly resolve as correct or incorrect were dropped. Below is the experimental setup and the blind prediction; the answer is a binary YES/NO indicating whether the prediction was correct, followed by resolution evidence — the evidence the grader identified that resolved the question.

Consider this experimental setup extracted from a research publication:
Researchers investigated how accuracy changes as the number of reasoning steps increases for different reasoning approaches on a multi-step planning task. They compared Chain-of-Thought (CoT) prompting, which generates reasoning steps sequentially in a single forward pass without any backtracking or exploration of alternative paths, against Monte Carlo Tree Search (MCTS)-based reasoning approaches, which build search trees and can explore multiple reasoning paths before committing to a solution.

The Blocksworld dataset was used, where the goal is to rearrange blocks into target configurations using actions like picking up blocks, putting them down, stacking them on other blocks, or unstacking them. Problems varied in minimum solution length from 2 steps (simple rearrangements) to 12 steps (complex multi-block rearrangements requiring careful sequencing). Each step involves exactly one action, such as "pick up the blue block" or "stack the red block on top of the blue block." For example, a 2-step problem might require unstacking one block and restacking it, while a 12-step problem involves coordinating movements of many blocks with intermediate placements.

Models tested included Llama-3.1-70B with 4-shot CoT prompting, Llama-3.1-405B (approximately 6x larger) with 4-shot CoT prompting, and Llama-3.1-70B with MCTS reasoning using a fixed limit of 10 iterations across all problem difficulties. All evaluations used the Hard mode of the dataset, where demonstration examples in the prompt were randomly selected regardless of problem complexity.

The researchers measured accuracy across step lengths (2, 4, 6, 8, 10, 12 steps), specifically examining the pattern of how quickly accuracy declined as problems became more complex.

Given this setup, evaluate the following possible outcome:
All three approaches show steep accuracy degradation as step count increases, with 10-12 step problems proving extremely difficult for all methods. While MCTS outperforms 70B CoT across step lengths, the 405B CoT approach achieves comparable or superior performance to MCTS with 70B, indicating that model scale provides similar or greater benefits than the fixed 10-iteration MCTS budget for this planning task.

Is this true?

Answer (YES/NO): NO